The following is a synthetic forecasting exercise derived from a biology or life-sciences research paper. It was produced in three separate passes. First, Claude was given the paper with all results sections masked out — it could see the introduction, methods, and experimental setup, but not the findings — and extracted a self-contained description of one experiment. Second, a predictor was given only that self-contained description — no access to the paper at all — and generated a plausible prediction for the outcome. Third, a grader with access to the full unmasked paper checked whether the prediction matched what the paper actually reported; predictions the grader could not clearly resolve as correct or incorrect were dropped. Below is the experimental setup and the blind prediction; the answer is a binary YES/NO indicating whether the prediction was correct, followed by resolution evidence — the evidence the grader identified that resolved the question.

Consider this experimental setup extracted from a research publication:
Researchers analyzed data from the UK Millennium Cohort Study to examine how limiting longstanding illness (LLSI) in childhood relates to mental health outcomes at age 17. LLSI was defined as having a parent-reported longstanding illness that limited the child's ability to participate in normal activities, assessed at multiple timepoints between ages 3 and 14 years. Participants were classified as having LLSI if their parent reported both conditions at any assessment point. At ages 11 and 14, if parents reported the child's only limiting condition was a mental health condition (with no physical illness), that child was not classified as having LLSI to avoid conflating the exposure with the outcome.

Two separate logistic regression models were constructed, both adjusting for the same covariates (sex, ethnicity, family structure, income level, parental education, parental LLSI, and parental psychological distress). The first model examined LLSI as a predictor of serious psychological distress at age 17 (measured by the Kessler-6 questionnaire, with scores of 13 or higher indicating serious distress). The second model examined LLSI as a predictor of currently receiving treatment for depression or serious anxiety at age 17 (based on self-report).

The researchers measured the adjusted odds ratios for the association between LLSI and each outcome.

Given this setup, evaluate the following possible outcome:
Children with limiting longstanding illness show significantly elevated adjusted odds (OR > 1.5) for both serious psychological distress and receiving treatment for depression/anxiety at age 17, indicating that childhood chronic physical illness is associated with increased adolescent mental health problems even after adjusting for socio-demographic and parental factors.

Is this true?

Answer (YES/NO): YES